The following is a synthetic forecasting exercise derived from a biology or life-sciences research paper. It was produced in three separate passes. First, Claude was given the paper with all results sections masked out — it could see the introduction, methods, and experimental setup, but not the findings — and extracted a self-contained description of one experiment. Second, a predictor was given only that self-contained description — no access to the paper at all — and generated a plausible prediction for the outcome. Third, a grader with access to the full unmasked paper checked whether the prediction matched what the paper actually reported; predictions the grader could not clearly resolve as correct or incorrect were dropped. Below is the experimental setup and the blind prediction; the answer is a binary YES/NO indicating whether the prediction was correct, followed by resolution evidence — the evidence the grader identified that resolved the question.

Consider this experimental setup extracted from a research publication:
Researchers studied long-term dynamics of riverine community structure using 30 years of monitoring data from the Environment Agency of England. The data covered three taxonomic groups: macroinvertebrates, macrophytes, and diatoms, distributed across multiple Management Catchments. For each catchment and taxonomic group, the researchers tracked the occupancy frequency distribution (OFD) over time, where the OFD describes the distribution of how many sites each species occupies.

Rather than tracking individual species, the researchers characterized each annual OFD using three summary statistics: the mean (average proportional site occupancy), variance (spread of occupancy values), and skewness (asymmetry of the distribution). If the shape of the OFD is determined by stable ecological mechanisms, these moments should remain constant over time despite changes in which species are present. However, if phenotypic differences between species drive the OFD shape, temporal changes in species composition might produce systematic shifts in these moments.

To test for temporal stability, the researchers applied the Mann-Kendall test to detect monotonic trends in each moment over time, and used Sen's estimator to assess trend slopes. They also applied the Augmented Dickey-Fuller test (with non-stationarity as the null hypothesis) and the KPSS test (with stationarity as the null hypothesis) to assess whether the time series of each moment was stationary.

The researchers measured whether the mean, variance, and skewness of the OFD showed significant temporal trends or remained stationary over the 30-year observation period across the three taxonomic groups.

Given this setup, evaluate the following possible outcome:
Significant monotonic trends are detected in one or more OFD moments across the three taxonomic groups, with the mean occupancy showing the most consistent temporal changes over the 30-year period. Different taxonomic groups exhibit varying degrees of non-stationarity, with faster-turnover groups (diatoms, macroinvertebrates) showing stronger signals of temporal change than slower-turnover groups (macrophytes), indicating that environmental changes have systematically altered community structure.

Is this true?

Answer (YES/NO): NO